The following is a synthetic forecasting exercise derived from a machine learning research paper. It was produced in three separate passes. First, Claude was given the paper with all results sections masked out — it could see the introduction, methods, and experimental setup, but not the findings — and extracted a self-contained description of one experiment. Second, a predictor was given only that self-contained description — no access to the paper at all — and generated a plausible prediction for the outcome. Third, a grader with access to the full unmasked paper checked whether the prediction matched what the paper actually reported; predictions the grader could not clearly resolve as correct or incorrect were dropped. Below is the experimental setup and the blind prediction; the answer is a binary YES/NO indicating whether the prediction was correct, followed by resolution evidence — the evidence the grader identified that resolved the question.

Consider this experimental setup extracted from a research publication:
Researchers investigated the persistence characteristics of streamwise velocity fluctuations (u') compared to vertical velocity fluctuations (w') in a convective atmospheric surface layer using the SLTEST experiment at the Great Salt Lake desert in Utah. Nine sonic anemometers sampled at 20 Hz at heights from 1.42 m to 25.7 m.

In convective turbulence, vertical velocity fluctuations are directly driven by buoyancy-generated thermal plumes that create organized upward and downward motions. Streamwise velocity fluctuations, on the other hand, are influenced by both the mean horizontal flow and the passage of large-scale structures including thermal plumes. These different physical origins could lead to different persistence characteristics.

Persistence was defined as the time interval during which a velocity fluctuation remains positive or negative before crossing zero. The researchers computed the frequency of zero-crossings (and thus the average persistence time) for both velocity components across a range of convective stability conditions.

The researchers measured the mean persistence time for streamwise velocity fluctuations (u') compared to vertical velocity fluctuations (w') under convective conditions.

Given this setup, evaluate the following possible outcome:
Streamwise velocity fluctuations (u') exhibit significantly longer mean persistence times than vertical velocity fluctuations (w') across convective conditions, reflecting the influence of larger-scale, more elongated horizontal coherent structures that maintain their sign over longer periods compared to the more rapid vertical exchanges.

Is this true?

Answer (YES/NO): YES